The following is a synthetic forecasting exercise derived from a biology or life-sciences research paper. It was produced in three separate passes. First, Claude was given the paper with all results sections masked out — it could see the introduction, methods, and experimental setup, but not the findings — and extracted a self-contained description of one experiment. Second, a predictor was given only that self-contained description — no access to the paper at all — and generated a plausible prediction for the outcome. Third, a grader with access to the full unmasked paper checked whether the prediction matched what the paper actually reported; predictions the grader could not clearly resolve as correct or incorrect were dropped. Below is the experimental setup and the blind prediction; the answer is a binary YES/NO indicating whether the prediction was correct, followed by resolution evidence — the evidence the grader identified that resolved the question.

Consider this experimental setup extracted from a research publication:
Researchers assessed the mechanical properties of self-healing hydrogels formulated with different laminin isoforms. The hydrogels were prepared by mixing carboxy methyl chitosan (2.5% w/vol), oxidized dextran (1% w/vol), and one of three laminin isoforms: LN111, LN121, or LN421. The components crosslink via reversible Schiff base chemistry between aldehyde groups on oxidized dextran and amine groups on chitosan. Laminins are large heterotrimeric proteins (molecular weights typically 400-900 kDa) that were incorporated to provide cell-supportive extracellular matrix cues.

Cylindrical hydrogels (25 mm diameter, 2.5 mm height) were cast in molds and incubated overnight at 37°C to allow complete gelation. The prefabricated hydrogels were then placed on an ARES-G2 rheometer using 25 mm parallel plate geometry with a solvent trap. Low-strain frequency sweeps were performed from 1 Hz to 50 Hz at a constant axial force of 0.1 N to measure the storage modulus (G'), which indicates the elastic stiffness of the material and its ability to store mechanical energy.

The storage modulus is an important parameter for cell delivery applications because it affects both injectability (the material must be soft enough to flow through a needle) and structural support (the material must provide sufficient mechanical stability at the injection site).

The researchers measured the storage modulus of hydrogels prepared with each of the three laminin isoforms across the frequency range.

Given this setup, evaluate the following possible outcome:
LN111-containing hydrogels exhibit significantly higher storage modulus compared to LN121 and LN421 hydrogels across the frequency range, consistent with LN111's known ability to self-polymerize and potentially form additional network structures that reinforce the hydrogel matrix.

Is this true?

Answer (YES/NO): NO